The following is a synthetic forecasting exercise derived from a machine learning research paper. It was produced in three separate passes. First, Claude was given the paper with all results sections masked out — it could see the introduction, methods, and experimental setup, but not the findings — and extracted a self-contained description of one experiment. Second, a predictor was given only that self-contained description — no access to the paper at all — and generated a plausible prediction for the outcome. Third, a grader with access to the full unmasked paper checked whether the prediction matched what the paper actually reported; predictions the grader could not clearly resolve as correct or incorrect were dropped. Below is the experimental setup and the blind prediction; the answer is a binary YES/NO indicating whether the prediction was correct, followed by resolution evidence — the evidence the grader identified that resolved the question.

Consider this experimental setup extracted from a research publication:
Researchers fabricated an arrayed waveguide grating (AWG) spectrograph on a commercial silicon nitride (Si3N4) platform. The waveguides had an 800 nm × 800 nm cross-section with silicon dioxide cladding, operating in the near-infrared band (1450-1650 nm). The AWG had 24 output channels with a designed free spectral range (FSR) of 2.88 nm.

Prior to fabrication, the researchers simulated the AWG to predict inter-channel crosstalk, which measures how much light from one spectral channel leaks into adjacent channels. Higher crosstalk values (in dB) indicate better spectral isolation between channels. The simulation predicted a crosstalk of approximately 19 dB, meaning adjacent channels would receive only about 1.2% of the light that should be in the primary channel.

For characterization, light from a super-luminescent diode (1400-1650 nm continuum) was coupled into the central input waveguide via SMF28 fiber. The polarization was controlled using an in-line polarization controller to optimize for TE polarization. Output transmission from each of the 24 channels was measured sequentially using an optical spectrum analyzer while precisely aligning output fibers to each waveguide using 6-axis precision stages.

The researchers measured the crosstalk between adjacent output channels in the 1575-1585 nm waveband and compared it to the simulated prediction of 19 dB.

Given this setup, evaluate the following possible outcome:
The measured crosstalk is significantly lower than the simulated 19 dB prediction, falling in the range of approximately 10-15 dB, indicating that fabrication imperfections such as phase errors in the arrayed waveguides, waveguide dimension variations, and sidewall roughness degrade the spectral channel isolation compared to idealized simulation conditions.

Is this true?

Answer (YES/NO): YES